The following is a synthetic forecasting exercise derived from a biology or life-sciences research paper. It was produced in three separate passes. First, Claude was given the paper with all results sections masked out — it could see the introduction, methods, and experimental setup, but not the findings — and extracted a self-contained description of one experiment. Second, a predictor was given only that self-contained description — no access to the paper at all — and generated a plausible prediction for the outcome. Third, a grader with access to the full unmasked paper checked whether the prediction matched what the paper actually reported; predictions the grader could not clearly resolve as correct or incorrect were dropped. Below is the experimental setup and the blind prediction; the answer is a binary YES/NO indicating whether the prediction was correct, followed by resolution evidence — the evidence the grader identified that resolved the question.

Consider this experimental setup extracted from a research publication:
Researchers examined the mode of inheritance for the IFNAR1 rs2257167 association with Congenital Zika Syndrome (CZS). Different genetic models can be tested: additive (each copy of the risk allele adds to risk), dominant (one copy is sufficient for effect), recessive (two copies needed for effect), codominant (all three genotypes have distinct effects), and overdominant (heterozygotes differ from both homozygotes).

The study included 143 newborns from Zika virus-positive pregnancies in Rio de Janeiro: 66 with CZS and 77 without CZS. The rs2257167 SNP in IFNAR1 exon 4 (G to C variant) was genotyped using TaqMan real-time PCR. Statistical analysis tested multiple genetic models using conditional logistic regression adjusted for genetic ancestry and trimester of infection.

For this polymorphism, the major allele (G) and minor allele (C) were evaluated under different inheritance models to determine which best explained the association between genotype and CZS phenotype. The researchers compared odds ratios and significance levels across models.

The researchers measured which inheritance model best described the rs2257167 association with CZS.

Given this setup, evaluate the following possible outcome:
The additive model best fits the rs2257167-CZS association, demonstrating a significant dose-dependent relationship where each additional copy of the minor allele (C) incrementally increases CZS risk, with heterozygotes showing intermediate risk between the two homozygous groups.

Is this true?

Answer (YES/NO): NO